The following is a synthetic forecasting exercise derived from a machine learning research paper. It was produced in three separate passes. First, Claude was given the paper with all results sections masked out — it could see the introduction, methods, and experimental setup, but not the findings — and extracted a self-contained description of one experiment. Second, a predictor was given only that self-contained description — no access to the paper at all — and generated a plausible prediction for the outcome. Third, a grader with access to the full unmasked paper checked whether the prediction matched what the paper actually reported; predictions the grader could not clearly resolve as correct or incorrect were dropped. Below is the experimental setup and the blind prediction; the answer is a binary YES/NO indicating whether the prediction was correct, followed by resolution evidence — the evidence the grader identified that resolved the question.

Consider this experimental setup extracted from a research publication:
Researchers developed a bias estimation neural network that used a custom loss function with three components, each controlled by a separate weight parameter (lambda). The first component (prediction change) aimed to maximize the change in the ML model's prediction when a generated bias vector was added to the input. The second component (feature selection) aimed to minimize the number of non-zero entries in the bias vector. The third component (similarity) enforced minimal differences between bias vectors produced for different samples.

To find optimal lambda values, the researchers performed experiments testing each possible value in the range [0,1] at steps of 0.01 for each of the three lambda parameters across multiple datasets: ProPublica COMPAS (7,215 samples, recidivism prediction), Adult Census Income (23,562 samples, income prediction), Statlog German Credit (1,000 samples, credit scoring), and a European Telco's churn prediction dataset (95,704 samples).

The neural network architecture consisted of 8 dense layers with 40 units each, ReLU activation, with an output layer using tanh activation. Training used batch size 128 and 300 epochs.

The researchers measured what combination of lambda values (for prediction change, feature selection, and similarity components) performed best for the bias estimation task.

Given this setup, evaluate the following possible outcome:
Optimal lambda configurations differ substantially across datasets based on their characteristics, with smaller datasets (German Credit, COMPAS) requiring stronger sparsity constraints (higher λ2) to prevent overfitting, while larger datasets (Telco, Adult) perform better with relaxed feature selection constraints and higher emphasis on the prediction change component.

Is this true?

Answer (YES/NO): NO